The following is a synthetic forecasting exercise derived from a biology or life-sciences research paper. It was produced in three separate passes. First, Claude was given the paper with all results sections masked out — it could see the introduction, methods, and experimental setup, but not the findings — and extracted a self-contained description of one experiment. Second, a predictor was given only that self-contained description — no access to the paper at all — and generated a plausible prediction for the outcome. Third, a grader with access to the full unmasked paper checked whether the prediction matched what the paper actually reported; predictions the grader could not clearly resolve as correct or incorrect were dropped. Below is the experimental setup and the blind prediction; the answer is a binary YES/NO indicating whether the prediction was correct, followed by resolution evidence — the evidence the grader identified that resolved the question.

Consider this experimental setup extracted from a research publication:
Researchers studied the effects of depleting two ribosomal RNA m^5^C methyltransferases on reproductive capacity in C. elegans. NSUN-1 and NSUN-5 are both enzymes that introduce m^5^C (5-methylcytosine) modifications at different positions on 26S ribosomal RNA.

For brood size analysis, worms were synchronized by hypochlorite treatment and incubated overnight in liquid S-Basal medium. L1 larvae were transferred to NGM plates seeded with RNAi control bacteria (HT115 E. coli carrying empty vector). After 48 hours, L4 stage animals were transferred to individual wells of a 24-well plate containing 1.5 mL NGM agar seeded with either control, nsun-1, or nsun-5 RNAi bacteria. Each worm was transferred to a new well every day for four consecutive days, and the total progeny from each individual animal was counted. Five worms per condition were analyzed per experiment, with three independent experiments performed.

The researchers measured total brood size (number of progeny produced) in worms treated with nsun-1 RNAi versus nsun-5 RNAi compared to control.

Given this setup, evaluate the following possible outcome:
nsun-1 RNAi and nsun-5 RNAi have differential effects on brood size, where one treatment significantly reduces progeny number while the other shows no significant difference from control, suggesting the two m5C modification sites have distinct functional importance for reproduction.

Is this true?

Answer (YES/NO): YES